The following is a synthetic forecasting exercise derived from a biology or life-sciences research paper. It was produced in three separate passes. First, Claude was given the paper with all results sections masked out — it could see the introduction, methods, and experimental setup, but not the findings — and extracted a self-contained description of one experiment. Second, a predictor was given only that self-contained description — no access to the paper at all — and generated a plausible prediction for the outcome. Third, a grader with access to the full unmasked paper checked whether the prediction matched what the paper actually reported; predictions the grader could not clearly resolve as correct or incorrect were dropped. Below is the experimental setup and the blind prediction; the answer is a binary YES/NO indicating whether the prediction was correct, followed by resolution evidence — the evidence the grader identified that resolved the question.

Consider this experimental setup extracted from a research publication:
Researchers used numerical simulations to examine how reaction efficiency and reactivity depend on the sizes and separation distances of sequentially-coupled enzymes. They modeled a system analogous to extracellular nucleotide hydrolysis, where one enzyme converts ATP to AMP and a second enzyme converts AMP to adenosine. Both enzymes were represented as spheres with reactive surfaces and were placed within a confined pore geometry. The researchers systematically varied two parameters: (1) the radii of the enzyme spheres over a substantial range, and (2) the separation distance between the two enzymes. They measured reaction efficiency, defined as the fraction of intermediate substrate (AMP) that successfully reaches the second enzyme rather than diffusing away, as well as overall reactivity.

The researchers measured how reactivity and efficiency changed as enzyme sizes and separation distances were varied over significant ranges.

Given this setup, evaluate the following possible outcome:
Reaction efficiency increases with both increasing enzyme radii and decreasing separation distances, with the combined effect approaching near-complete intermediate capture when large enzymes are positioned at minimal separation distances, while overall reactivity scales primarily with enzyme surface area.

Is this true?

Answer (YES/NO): NO